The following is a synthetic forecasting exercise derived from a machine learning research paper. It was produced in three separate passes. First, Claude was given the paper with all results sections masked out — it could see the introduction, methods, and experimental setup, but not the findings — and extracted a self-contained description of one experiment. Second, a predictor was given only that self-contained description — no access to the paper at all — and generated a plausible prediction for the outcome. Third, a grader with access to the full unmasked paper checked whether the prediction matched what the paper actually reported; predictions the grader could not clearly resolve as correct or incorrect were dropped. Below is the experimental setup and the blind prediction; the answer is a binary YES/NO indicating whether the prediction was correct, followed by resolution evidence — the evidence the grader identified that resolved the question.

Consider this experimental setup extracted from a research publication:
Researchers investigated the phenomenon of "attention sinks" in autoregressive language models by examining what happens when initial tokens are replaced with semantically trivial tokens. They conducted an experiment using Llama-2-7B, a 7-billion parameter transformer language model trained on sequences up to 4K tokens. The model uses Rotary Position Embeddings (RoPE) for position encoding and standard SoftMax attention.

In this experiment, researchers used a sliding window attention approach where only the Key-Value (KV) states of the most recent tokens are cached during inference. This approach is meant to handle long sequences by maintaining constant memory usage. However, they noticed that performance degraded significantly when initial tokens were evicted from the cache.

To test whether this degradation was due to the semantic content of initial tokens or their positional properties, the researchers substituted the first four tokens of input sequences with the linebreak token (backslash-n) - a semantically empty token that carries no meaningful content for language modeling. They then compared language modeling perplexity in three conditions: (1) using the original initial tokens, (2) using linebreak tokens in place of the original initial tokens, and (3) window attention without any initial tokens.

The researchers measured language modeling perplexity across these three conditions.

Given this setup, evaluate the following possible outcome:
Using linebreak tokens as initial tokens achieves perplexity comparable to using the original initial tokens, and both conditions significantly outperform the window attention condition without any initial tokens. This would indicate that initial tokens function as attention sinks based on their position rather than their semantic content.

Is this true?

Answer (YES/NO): YES